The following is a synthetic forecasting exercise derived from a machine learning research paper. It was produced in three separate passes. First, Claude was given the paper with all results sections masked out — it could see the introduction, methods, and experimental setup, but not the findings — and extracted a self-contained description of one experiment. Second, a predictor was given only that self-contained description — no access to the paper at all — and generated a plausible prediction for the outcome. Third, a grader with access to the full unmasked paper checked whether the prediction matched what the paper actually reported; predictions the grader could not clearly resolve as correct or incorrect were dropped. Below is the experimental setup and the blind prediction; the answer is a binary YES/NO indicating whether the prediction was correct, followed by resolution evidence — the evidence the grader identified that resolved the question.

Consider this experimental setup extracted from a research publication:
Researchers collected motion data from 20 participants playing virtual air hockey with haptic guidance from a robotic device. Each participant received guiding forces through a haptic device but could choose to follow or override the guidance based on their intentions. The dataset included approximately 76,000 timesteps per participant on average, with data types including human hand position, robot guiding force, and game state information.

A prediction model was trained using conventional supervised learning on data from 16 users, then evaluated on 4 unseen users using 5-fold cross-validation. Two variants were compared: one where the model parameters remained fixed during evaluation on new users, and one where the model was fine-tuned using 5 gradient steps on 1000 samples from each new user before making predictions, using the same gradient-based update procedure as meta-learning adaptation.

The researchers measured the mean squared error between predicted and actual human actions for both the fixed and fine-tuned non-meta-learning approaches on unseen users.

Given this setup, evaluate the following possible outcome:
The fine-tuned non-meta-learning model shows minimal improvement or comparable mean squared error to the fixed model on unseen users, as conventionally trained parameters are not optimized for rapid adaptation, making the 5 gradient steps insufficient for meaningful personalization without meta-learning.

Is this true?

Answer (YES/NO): YES